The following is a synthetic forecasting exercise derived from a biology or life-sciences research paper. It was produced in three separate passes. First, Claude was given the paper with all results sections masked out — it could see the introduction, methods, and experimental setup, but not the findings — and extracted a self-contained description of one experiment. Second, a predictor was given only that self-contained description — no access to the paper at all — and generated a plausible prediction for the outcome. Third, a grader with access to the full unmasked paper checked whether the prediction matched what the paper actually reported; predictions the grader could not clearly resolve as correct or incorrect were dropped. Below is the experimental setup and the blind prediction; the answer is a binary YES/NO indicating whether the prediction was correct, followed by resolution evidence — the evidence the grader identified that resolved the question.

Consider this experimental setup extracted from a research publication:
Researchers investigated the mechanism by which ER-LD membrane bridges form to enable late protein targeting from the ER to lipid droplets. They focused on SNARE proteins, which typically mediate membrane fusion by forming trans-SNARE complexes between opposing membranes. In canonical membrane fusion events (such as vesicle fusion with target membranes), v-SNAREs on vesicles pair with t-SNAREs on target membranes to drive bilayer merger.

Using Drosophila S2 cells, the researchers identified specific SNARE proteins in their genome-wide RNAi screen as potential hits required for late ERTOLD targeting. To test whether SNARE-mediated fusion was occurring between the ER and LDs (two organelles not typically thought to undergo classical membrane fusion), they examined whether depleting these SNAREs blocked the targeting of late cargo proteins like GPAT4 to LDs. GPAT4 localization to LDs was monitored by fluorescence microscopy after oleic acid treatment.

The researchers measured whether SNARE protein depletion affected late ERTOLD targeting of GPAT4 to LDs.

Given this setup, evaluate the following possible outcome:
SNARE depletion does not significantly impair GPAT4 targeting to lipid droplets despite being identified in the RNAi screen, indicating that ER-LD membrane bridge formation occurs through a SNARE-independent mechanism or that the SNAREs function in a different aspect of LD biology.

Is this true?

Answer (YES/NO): NO